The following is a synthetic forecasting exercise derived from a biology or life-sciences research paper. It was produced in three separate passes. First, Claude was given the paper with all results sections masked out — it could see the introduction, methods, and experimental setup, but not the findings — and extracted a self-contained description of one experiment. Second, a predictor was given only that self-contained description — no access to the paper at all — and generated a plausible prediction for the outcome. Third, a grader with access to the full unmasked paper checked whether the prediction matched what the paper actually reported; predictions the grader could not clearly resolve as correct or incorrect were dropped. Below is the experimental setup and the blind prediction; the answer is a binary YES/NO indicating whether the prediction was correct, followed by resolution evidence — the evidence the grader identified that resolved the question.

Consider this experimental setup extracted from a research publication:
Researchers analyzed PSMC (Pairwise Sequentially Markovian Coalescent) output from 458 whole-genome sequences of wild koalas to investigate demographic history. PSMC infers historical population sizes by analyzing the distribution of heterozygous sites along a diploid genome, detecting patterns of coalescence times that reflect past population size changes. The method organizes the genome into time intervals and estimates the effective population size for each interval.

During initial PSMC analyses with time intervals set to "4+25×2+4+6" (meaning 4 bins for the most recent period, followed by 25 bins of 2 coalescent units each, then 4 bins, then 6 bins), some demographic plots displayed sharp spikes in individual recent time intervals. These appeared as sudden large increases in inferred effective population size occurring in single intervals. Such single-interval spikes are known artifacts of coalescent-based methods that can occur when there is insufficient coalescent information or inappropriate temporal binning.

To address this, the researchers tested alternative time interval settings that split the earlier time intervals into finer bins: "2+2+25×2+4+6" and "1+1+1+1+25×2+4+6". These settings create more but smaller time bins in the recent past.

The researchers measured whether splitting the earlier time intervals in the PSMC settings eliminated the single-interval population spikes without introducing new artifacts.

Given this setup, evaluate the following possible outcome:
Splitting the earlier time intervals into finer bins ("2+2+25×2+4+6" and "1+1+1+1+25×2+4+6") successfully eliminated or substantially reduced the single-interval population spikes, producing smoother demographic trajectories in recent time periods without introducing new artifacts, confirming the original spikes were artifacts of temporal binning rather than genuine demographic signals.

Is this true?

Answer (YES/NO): NO